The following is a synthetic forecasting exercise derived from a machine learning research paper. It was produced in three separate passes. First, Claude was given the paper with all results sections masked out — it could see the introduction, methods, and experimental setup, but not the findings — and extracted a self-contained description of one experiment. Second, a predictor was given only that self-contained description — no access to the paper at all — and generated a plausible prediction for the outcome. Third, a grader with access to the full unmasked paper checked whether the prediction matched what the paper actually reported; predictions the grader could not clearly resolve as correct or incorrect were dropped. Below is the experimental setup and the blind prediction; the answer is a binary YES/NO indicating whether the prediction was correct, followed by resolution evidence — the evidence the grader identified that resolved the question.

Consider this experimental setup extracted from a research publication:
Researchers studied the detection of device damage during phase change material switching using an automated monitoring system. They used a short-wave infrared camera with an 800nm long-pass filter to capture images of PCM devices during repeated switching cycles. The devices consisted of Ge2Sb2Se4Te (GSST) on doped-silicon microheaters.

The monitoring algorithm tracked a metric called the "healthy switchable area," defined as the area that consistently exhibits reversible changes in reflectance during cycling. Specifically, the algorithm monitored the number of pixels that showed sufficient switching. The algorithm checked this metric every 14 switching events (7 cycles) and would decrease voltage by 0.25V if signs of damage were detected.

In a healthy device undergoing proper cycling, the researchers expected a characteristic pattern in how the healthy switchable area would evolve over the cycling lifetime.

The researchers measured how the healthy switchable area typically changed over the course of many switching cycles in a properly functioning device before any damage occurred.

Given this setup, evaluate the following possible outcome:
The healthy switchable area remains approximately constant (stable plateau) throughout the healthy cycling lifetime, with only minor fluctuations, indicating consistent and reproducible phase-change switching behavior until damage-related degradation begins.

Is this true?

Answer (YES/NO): NO